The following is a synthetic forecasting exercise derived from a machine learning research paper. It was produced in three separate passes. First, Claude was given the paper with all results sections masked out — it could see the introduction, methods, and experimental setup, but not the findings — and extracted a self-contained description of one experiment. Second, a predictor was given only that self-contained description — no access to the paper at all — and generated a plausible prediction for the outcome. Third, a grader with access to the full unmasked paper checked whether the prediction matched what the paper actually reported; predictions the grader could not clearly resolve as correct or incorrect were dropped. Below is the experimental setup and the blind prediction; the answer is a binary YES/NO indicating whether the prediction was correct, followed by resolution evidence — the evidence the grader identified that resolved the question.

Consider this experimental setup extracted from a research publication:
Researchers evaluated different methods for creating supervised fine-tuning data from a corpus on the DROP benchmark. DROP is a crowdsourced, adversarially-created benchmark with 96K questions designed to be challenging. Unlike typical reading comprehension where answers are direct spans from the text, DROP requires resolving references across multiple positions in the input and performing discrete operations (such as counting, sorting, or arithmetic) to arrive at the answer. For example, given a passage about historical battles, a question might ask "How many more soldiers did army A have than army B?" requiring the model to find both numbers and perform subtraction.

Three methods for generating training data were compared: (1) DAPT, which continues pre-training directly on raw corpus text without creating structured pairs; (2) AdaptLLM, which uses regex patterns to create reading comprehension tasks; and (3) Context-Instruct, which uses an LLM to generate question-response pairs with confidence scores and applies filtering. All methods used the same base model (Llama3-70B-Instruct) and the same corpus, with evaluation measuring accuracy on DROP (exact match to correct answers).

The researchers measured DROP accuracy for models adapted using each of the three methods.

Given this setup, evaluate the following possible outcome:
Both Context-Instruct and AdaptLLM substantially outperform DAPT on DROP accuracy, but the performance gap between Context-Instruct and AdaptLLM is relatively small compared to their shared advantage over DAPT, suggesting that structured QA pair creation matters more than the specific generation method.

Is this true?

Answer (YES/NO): NO